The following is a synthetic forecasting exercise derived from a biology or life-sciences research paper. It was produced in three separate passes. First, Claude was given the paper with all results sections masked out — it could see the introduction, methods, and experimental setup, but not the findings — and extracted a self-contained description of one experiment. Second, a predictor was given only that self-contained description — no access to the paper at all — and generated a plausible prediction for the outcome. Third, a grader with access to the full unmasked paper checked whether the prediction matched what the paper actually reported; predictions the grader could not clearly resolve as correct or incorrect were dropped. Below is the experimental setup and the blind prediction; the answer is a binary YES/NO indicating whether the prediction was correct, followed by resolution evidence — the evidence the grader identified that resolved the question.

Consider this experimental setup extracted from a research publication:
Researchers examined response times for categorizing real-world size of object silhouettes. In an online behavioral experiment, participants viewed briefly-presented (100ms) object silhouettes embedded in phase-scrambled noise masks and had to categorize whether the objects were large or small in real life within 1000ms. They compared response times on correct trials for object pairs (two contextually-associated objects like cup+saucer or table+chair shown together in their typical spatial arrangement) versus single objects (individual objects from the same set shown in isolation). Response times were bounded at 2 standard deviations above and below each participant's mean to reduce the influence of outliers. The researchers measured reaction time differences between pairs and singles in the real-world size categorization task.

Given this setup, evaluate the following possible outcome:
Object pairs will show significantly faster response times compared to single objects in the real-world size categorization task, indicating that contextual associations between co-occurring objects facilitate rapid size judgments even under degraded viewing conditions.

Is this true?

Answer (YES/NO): YES